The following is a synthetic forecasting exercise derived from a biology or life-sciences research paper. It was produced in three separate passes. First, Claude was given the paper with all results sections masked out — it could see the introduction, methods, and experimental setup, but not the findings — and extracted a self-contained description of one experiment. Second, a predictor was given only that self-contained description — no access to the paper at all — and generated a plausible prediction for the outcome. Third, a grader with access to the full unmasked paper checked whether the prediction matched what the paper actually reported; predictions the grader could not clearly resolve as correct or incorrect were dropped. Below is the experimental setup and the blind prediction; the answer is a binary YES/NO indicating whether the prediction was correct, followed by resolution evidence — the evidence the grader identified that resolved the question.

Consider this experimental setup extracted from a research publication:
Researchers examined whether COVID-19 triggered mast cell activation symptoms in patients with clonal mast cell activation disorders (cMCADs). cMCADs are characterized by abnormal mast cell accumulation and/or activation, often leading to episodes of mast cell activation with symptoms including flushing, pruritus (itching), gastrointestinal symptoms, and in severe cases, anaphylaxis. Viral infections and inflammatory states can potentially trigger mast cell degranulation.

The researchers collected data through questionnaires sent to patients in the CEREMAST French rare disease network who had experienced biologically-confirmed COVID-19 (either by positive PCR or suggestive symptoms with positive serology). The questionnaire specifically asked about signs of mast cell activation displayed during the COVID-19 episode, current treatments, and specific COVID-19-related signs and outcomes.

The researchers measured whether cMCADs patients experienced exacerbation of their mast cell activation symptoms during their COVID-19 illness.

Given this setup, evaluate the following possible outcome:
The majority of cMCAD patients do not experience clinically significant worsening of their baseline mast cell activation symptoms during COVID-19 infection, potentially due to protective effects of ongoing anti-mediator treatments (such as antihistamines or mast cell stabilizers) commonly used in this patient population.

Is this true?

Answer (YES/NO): YES